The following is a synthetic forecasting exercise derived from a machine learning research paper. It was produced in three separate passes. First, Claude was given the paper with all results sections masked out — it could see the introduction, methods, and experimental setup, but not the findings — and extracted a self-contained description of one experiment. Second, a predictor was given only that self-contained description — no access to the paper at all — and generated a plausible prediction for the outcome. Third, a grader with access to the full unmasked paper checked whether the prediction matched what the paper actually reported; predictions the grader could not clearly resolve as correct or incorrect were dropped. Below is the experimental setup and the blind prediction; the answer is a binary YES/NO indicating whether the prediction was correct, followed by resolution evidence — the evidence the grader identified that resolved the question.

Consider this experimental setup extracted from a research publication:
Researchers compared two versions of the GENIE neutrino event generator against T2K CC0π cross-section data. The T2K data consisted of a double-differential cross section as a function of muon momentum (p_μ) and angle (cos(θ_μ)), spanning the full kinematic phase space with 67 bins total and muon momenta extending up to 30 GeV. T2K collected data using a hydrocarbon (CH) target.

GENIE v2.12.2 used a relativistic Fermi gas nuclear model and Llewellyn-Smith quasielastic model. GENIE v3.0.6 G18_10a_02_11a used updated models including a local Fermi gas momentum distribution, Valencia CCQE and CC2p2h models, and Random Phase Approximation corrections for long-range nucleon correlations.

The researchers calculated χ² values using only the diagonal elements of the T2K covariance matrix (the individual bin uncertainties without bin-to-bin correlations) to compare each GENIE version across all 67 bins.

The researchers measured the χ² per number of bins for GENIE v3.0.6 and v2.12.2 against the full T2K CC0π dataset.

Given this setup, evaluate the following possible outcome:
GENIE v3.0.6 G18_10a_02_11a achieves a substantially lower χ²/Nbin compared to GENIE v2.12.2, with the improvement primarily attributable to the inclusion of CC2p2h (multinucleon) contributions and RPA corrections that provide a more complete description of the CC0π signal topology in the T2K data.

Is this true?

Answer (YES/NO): YES